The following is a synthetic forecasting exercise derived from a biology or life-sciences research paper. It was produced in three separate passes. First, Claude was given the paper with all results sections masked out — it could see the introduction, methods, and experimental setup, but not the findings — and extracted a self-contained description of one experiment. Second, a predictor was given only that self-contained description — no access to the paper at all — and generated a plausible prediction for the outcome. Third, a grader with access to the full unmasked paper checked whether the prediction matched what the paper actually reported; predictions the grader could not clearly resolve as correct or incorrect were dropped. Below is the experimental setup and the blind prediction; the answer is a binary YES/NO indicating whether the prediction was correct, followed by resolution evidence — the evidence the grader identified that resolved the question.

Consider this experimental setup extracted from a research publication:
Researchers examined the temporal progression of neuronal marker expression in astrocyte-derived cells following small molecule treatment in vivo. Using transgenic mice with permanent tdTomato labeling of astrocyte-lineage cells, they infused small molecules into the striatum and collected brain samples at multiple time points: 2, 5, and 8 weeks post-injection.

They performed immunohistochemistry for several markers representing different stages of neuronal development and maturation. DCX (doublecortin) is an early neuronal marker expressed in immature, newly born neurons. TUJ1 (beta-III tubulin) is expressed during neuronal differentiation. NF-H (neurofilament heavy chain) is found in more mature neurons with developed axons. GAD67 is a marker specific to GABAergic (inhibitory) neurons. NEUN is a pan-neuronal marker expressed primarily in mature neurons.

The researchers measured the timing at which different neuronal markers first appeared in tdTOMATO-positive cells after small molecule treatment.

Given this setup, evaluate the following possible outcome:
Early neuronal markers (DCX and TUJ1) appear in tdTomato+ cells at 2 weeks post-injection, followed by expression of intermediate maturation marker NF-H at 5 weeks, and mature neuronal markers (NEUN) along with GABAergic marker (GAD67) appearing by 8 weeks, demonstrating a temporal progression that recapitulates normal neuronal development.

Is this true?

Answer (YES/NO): NO